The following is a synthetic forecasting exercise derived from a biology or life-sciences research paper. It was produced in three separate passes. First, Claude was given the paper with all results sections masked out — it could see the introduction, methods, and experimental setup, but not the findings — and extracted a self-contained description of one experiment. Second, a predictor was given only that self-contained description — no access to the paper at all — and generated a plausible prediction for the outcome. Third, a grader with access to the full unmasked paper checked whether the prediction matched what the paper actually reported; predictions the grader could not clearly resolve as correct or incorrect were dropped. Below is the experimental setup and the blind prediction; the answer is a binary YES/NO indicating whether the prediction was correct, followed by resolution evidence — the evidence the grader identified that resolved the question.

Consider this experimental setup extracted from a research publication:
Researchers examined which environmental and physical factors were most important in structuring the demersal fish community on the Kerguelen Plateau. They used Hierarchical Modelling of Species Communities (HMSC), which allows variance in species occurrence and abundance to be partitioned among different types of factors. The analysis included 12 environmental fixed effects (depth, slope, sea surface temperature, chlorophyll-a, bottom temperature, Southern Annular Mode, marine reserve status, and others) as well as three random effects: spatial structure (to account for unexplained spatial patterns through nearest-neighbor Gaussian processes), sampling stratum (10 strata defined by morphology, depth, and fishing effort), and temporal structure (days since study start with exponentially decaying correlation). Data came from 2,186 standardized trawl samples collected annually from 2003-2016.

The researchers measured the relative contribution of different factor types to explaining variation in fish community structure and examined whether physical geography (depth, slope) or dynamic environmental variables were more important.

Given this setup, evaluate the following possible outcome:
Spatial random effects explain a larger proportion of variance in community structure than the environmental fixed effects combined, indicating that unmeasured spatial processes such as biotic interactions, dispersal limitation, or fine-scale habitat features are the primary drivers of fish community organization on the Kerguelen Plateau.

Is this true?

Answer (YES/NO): NO